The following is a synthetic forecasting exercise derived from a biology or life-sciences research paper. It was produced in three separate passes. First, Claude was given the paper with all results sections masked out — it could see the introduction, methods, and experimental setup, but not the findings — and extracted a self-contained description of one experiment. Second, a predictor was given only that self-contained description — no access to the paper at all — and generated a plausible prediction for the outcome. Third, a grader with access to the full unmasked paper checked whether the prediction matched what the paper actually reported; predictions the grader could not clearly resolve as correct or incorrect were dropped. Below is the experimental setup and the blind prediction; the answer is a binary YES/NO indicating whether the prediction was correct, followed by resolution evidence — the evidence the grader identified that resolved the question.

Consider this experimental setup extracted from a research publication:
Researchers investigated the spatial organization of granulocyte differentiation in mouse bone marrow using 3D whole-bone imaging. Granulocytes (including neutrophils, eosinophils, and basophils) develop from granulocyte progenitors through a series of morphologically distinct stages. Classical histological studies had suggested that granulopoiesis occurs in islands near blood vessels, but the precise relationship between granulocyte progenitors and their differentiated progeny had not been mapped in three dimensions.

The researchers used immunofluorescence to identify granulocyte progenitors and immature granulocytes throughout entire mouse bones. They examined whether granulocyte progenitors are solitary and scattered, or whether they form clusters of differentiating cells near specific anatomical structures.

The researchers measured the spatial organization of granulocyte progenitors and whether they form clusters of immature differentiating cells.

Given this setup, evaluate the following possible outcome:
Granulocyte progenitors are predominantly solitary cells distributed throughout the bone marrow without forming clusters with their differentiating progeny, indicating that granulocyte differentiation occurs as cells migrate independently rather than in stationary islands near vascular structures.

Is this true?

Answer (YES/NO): NO